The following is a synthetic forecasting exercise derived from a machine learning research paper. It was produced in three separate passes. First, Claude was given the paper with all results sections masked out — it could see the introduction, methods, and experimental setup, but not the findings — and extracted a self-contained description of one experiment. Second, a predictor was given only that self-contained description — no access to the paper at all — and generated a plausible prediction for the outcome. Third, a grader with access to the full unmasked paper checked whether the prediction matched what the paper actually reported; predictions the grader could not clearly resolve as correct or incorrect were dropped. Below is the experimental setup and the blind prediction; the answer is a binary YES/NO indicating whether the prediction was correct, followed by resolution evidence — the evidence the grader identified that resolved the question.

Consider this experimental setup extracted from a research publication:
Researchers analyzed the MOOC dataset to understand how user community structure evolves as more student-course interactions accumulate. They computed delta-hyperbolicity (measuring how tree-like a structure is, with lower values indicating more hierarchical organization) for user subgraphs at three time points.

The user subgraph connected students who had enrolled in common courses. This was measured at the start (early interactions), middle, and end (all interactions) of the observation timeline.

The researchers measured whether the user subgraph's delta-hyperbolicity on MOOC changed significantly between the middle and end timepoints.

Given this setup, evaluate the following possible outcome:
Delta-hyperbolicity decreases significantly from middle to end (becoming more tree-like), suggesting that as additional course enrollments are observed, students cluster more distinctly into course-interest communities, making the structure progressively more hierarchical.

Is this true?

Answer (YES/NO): NO